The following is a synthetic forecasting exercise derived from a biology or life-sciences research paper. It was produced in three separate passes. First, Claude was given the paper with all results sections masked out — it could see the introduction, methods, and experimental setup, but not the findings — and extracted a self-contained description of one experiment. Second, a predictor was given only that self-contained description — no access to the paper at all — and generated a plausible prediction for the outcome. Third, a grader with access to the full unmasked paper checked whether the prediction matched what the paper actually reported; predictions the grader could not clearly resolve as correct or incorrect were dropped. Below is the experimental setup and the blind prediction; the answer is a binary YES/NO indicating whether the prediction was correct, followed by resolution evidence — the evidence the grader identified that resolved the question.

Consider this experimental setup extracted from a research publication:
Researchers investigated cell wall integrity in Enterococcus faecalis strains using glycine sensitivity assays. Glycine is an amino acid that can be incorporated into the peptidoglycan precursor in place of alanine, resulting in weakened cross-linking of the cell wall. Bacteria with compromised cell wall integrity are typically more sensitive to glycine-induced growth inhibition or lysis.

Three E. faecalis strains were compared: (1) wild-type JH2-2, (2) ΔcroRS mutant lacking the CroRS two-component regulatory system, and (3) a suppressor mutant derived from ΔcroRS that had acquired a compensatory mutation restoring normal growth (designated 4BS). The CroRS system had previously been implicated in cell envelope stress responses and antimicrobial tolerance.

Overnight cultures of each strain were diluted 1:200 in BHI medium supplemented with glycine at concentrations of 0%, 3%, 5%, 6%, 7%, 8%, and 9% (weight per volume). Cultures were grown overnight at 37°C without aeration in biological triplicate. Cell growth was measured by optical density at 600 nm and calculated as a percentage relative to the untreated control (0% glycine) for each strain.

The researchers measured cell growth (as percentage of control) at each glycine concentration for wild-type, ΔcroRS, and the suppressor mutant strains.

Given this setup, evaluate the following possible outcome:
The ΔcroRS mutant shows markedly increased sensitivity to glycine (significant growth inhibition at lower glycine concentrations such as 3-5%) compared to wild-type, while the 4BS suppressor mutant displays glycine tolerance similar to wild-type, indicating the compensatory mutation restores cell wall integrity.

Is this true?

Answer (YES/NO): NO